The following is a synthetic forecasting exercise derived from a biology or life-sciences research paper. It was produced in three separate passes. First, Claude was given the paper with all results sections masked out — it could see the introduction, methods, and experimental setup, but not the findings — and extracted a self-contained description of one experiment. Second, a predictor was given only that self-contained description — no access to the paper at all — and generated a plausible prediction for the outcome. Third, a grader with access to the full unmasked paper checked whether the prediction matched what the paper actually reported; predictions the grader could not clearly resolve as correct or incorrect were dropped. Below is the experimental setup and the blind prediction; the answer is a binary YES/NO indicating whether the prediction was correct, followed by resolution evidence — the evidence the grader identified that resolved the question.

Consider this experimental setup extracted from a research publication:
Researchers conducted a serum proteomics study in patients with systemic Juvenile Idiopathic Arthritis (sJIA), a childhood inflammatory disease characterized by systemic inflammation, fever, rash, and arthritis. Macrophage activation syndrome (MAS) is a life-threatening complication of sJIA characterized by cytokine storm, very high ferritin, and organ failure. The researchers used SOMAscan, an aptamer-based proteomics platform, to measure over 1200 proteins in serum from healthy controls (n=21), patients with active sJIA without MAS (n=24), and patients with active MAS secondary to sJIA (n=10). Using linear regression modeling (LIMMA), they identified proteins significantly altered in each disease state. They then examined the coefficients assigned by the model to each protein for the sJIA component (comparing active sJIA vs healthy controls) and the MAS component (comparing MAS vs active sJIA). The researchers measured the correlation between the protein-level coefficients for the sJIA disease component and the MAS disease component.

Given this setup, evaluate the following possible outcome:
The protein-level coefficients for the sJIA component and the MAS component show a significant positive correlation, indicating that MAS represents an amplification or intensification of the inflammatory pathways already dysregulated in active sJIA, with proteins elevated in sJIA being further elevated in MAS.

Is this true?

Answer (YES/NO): YES